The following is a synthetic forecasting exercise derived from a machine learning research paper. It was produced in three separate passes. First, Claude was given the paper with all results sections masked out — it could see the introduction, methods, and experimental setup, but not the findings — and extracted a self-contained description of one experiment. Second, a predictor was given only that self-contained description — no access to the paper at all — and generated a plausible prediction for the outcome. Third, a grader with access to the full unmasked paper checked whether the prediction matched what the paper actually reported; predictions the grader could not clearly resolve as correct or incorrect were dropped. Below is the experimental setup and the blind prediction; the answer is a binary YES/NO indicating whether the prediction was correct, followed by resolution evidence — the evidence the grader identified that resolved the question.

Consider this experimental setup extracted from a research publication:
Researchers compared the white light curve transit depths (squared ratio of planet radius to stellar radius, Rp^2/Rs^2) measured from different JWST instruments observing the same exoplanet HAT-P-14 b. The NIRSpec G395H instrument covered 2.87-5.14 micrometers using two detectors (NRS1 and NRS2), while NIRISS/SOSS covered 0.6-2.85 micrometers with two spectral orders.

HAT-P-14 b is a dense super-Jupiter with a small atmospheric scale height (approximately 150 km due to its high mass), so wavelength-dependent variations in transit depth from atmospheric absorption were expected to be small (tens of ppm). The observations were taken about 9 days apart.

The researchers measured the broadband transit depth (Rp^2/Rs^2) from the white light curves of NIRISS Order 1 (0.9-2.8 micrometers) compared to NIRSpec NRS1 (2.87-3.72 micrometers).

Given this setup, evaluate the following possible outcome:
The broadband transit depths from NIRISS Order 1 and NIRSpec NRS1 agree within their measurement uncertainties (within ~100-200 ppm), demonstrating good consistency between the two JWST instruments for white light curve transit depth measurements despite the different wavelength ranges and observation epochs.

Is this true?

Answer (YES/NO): NO